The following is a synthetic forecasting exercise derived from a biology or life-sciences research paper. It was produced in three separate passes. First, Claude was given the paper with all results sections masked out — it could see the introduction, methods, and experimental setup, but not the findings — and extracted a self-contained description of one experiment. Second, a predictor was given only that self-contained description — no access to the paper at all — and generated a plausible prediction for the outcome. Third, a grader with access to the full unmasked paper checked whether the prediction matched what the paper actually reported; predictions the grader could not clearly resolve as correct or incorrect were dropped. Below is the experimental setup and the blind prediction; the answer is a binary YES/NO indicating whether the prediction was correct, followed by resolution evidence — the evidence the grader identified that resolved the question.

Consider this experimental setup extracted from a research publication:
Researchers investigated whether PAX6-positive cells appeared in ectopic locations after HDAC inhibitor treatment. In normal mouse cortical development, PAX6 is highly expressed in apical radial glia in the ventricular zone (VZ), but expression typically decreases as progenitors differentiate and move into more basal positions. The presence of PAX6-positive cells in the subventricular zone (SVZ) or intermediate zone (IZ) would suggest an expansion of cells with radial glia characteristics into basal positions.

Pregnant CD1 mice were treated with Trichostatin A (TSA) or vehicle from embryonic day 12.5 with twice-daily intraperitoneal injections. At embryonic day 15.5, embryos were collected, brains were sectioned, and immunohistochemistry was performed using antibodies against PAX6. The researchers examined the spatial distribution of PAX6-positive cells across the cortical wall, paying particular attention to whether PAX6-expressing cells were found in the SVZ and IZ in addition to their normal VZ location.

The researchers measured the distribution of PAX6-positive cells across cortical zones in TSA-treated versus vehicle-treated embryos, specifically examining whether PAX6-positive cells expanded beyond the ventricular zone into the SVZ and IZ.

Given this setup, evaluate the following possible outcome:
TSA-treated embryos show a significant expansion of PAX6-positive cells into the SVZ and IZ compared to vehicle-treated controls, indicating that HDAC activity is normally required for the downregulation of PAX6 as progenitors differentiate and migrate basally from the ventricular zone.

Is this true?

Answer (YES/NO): YES